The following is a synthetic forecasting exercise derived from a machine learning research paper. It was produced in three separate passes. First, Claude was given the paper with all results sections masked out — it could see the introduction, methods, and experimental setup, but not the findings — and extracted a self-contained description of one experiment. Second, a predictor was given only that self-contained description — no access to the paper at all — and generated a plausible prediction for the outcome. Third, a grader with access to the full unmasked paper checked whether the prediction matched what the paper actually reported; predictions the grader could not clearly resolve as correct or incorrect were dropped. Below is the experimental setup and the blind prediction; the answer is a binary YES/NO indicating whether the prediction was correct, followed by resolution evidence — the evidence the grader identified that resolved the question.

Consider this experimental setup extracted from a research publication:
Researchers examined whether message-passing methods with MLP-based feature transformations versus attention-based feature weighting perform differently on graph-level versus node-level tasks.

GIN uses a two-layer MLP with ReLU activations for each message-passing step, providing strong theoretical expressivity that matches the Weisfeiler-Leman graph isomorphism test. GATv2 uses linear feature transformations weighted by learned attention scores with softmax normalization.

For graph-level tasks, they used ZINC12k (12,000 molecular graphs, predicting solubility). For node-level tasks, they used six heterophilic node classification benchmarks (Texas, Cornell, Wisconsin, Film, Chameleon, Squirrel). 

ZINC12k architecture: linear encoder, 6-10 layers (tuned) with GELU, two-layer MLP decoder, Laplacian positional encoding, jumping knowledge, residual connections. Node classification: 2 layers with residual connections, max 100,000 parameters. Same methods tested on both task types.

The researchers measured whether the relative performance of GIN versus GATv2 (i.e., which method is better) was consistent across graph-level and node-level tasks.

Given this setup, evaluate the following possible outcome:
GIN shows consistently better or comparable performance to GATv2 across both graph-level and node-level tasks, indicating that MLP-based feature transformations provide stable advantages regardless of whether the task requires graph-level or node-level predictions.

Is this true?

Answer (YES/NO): NO